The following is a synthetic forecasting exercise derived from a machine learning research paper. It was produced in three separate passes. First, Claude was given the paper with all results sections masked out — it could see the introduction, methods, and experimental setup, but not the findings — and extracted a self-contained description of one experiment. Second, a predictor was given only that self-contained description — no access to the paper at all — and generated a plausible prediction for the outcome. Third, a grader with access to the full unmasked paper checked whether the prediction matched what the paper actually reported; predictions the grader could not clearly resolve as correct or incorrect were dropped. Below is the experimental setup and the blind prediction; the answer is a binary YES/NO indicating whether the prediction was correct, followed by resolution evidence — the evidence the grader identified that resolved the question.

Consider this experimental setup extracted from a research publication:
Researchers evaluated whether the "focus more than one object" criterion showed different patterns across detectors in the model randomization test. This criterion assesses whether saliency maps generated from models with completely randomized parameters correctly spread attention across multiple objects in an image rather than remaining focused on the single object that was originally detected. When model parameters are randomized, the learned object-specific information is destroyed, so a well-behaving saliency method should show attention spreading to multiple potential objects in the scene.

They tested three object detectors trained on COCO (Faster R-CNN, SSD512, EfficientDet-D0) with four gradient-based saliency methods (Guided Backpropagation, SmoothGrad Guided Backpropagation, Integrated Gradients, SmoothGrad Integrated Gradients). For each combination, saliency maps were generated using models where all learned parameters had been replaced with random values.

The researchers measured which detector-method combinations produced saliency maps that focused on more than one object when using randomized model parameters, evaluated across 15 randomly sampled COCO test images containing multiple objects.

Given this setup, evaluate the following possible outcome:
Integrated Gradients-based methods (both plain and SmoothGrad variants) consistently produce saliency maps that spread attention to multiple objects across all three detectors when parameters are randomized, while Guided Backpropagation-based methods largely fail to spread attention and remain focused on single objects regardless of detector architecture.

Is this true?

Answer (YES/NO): NO